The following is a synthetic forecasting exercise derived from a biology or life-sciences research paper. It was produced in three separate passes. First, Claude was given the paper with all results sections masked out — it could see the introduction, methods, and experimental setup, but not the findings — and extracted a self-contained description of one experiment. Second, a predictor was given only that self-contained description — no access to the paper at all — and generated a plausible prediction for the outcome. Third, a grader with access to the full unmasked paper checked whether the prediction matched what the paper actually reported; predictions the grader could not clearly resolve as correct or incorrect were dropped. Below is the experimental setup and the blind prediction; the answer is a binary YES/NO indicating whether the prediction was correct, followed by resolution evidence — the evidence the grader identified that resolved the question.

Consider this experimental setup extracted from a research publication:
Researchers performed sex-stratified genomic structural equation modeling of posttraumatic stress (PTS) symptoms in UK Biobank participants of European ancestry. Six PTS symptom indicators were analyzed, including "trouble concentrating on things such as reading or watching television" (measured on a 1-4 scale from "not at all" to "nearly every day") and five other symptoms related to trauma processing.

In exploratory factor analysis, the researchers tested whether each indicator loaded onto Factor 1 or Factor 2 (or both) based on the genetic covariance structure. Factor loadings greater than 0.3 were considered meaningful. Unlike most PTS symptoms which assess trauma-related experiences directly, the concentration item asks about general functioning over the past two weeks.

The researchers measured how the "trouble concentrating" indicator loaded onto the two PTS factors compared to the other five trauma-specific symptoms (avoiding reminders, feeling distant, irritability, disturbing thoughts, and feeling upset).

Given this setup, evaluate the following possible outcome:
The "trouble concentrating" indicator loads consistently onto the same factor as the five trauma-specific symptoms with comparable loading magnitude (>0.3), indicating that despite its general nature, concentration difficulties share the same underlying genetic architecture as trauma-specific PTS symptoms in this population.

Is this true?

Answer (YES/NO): NO